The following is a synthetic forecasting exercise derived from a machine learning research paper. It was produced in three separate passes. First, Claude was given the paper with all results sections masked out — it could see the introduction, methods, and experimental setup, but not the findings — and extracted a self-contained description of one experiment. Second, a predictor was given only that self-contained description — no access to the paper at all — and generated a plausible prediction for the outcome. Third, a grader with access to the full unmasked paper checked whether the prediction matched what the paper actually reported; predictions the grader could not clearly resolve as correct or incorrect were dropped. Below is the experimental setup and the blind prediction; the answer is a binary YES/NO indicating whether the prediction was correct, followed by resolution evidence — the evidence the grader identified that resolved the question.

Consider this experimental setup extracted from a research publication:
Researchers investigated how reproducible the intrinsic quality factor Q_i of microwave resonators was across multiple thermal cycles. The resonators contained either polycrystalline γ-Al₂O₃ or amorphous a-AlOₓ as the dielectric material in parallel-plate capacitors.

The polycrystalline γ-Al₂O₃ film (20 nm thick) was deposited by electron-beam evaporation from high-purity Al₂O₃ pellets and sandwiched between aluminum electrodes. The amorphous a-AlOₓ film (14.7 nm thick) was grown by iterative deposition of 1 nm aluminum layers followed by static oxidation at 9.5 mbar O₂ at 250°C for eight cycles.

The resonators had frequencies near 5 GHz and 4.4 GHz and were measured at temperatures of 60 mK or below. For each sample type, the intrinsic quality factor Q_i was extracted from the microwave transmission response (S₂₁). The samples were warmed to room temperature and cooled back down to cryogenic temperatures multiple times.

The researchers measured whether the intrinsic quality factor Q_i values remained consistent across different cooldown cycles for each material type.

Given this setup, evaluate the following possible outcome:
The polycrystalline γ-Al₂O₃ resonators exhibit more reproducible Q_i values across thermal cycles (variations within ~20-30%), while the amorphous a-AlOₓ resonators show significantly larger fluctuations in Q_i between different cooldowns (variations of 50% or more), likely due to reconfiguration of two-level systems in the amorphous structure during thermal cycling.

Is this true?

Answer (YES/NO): YES